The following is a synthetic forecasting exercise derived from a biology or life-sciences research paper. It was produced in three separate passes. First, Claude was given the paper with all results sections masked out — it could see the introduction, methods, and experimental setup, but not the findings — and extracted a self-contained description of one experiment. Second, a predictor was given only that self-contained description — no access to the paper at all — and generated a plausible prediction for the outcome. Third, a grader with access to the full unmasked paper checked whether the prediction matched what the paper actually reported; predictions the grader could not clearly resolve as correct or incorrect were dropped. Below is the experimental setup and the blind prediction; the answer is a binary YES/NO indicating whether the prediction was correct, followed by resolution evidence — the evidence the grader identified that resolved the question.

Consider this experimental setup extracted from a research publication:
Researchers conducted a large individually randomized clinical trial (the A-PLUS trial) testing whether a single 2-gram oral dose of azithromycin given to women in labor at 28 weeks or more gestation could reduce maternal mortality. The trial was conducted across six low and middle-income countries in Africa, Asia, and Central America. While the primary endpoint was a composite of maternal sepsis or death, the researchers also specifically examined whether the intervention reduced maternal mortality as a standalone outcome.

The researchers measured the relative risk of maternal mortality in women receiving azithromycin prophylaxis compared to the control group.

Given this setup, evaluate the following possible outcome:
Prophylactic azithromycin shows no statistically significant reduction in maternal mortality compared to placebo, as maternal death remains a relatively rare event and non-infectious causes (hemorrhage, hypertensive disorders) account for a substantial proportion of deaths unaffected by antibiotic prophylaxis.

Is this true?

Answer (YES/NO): YES